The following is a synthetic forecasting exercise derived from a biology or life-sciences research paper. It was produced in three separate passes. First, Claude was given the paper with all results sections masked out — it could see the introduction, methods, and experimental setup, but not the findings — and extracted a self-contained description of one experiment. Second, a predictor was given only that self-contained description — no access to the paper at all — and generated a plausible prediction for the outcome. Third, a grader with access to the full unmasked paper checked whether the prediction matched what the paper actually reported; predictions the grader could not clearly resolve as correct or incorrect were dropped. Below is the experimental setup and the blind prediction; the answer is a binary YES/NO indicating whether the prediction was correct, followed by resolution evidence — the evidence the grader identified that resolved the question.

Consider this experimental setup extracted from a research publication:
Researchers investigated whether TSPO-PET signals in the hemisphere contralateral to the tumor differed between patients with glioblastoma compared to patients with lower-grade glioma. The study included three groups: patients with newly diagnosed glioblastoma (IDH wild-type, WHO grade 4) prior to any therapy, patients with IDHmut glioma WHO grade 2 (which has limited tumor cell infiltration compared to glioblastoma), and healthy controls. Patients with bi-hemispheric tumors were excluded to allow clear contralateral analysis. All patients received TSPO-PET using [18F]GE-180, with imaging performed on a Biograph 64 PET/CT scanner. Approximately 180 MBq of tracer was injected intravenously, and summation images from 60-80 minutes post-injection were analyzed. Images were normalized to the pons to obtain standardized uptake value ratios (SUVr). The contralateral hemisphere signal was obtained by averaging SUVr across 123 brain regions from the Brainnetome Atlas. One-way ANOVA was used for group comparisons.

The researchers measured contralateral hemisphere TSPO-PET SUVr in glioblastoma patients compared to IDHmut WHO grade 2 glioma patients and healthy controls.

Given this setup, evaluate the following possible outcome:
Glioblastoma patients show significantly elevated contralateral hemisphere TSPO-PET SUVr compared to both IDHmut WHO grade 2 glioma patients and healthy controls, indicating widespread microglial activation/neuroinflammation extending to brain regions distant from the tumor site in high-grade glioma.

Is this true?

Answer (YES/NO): YES